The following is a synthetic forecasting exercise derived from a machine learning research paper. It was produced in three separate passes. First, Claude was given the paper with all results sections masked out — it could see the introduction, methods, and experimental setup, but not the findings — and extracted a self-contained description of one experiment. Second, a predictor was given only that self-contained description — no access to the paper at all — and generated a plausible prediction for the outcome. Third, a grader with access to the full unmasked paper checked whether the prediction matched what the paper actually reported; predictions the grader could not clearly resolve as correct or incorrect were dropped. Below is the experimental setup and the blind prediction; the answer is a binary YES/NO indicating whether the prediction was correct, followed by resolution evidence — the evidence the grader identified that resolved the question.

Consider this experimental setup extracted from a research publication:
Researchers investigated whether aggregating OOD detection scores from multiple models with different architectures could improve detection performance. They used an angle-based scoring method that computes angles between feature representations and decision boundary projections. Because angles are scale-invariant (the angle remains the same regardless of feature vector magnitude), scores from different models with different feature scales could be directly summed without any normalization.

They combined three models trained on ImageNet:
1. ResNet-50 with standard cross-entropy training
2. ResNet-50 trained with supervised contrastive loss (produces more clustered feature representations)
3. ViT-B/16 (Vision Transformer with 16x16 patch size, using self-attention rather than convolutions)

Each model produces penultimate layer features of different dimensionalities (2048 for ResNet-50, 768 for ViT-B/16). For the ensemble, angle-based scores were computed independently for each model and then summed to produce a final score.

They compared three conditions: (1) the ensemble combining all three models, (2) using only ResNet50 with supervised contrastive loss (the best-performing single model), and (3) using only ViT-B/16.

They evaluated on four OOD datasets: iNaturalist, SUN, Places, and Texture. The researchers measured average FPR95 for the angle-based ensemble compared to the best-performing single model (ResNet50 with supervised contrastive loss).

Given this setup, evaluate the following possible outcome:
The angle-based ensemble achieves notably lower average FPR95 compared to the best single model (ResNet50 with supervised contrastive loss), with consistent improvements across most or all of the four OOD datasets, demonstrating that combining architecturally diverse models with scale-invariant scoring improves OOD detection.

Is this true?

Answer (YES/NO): YES